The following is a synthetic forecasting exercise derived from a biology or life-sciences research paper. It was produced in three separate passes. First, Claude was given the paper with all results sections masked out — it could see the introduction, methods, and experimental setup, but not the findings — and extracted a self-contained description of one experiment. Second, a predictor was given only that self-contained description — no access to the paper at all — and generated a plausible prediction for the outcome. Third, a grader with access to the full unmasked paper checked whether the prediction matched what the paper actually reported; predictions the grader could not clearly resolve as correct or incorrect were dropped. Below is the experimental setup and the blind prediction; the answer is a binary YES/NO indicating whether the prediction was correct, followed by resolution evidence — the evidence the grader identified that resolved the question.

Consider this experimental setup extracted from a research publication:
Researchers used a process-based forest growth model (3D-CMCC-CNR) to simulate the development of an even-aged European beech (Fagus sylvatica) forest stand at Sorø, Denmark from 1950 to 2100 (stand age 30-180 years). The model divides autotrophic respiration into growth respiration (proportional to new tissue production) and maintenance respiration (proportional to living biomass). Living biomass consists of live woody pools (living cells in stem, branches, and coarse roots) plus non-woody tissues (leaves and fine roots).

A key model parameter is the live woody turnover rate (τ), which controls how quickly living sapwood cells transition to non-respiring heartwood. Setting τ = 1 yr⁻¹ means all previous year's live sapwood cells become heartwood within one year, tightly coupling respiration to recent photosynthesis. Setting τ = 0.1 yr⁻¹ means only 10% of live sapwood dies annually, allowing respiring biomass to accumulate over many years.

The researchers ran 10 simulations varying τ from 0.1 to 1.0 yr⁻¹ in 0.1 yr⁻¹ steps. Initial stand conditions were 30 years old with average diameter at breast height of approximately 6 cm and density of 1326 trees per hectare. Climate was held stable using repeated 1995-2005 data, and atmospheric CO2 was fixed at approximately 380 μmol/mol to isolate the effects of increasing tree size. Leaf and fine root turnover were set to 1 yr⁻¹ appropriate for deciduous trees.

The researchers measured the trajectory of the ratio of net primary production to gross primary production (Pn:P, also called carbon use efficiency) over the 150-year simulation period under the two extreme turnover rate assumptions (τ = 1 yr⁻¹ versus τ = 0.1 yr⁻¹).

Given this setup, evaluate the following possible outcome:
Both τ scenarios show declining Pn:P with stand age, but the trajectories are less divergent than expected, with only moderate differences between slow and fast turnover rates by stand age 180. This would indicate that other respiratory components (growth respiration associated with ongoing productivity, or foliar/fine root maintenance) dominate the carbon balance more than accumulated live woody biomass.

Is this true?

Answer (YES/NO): NO